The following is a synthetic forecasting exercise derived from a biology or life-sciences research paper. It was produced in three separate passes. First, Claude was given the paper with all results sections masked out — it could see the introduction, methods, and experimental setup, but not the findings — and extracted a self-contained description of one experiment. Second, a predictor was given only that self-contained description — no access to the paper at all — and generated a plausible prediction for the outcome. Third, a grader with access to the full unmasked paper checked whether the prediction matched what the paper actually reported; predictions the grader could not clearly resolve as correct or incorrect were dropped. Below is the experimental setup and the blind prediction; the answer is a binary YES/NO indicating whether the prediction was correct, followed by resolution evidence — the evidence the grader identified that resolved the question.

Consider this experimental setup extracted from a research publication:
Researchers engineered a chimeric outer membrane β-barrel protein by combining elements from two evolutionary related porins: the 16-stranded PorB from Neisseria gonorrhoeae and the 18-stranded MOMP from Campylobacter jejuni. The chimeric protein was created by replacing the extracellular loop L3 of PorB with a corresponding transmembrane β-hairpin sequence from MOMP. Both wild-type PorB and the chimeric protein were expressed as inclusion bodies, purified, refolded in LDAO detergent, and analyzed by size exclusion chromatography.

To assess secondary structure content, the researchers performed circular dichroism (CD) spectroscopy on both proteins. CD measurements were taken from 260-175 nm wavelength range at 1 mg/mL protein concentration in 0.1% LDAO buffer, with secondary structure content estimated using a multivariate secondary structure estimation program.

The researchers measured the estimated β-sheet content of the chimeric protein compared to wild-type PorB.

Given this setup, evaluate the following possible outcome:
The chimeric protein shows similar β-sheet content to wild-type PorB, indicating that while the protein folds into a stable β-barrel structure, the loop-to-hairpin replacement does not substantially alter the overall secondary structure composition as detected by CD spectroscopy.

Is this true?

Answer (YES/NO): NO